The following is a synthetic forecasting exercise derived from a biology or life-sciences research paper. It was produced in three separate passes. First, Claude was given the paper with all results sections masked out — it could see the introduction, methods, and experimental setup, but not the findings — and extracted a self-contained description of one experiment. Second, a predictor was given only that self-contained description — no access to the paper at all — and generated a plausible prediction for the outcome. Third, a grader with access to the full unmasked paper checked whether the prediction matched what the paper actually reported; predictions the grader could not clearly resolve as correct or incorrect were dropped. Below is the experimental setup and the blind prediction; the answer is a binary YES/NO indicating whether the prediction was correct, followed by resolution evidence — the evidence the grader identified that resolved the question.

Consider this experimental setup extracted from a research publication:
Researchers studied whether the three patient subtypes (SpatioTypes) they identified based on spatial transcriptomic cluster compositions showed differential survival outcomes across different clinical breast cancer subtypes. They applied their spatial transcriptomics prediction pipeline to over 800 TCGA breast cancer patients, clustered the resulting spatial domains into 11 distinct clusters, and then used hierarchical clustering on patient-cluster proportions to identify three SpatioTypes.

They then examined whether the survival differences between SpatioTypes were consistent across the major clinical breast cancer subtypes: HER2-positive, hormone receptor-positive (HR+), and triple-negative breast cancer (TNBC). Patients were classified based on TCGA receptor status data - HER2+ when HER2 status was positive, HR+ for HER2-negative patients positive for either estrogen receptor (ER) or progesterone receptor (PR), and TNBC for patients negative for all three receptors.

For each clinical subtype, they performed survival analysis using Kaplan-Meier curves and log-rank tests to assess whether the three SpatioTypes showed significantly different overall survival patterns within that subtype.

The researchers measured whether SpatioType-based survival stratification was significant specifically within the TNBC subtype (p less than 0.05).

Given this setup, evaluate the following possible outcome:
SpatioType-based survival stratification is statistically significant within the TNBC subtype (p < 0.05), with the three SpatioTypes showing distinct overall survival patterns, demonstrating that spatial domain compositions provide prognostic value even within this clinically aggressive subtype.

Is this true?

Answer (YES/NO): NO